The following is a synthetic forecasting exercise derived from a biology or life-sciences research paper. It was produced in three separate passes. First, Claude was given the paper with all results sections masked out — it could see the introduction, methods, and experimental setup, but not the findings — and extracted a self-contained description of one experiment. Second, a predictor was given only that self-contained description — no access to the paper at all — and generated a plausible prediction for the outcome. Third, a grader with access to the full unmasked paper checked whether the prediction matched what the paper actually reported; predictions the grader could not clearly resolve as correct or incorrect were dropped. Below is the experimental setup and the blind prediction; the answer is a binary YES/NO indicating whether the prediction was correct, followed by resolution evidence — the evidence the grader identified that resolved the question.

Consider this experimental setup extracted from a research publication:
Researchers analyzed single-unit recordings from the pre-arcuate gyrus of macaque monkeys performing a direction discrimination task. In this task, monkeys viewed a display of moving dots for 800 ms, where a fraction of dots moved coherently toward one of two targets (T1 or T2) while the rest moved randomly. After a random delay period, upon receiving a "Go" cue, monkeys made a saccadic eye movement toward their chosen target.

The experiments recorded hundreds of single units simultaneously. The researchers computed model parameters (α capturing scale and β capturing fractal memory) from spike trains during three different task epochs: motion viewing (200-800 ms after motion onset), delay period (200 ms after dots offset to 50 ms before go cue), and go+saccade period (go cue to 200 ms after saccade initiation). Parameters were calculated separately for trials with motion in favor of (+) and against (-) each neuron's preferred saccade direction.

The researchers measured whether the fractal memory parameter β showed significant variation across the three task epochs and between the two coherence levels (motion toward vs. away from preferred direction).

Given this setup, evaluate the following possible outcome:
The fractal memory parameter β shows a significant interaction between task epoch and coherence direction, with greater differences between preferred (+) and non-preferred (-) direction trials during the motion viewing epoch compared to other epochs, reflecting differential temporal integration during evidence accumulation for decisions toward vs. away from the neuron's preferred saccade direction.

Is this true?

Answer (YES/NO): NO